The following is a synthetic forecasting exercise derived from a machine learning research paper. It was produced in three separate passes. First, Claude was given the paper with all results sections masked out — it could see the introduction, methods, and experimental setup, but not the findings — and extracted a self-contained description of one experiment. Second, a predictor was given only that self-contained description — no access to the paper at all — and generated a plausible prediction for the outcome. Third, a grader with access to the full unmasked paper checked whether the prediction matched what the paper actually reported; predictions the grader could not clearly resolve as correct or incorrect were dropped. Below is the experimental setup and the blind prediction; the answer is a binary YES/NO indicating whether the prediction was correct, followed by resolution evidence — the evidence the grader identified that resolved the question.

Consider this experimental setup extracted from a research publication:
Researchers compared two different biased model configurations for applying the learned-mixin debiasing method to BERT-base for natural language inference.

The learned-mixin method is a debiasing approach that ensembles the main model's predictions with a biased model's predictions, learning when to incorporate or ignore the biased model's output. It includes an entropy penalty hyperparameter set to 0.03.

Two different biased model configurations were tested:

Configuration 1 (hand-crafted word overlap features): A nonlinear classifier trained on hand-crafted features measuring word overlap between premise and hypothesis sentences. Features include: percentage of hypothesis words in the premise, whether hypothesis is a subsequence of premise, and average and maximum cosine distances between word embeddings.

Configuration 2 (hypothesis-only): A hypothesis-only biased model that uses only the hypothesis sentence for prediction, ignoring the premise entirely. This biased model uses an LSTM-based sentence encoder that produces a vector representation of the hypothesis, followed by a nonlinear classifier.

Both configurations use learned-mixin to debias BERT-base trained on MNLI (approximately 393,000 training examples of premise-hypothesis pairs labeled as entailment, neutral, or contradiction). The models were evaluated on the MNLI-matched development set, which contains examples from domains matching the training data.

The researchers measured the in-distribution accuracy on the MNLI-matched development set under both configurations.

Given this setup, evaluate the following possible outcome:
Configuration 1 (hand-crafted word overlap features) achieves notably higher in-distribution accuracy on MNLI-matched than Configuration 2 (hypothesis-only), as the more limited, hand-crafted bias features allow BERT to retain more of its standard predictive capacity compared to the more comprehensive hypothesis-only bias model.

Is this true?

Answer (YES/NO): YES